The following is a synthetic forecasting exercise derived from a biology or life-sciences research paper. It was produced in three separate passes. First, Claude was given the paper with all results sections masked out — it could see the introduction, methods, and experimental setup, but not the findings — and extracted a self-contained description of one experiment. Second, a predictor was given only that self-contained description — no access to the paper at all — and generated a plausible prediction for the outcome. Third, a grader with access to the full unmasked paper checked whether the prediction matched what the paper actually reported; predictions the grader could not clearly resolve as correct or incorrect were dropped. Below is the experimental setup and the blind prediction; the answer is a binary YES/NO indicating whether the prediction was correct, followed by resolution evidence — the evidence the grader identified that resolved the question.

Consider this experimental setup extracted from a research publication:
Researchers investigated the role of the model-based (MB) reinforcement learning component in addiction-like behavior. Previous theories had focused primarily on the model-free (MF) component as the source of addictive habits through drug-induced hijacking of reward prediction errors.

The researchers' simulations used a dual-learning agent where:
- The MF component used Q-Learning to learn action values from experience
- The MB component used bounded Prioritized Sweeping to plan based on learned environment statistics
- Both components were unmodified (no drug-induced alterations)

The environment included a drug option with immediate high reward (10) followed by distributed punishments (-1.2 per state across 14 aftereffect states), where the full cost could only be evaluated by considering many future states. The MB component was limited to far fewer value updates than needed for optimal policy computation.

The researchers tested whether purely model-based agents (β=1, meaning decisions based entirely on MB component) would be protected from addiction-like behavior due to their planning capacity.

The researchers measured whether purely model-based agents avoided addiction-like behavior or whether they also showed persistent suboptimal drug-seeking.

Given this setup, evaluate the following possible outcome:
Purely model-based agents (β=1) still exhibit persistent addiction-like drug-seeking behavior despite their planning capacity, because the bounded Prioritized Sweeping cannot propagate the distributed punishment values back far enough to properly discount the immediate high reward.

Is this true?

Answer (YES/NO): YES